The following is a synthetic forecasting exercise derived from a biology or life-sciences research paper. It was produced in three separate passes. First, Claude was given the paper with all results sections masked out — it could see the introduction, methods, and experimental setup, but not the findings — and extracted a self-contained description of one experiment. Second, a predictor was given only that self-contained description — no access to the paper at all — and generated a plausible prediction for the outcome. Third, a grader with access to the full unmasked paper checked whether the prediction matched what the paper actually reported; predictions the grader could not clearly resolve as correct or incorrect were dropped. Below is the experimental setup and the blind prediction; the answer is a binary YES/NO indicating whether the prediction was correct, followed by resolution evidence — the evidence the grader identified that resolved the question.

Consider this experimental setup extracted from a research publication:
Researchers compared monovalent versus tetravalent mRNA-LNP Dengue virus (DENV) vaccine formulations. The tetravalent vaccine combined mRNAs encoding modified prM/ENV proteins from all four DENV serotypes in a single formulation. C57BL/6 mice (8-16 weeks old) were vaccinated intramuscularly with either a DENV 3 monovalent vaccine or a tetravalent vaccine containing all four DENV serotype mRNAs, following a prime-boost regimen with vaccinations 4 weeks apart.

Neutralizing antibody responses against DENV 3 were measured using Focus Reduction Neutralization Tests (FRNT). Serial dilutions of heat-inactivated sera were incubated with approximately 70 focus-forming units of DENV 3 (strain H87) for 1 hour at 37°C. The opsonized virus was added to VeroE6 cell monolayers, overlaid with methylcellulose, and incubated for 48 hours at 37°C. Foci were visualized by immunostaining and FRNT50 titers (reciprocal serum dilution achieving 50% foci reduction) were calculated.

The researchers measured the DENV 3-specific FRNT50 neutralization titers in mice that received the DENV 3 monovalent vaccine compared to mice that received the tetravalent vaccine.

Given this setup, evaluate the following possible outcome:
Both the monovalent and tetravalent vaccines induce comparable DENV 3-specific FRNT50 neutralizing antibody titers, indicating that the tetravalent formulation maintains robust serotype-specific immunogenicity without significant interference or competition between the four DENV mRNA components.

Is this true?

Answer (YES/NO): NO